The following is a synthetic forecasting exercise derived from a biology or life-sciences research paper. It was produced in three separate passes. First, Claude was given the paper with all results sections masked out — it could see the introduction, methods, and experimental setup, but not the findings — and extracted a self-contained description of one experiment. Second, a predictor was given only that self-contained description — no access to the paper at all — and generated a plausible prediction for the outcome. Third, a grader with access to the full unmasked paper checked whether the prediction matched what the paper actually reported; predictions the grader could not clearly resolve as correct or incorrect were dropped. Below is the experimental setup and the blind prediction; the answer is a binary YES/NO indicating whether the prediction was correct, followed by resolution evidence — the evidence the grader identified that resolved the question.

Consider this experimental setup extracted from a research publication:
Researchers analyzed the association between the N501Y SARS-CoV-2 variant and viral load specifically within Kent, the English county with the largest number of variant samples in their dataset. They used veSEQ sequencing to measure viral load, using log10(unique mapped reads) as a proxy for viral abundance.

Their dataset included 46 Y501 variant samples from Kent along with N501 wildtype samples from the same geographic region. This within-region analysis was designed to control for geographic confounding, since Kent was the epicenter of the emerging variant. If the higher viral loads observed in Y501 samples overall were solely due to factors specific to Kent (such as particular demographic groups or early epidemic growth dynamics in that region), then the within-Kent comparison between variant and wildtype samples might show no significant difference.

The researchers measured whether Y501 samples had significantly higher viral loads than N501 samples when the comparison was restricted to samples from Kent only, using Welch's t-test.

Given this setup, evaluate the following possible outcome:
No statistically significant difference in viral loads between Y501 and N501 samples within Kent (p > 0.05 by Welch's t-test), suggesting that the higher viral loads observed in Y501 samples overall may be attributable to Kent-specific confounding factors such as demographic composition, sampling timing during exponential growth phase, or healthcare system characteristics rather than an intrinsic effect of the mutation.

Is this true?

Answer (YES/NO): YES